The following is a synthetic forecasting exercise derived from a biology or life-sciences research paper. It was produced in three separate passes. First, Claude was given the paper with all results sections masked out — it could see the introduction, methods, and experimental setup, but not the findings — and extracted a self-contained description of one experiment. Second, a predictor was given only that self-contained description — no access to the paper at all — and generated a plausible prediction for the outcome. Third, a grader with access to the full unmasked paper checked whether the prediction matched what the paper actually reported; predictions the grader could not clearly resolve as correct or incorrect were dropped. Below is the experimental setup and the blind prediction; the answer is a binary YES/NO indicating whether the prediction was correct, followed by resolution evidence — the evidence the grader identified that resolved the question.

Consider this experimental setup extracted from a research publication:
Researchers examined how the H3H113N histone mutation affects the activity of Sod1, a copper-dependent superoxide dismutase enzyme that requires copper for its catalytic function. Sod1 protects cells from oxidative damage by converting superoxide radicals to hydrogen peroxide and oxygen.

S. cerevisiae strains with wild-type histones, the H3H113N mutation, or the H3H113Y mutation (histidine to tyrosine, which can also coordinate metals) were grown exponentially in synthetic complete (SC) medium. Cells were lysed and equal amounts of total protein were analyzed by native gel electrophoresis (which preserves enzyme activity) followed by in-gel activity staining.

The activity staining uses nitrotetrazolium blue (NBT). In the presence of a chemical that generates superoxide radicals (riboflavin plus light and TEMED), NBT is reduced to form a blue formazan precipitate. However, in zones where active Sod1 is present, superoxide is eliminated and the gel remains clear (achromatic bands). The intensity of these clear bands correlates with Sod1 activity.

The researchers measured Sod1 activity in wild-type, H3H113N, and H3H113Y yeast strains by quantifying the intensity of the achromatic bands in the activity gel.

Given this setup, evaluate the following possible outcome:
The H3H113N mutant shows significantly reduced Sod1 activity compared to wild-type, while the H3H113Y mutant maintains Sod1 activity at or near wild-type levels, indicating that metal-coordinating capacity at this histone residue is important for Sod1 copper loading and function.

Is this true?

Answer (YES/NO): NO